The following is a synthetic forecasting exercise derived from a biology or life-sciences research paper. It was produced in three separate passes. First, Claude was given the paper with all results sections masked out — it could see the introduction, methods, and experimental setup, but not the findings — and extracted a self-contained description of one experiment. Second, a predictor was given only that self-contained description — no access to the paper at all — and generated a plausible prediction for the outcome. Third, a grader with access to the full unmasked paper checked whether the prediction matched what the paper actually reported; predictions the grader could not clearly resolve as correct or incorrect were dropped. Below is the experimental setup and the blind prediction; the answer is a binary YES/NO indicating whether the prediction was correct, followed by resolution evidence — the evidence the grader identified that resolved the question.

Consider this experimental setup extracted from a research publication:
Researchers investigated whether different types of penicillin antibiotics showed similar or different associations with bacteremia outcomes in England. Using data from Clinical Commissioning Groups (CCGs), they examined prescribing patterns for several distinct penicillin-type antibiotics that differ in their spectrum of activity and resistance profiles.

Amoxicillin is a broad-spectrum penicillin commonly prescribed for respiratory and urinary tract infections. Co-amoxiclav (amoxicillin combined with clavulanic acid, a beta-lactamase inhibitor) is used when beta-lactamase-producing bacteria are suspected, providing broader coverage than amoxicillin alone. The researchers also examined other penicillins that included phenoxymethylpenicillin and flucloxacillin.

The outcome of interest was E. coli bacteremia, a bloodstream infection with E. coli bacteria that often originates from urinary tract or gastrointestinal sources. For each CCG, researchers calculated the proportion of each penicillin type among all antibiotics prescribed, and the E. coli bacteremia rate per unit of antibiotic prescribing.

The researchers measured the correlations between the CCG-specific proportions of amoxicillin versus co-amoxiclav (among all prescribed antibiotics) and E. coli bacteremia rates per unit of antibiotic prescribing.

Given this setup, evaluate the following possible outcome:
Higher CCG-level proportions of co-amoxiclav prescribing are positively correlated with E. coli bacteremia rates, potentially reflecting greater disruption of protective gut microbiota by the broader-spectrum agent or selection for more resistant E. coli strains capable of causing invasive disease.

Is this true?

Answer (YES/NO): NO